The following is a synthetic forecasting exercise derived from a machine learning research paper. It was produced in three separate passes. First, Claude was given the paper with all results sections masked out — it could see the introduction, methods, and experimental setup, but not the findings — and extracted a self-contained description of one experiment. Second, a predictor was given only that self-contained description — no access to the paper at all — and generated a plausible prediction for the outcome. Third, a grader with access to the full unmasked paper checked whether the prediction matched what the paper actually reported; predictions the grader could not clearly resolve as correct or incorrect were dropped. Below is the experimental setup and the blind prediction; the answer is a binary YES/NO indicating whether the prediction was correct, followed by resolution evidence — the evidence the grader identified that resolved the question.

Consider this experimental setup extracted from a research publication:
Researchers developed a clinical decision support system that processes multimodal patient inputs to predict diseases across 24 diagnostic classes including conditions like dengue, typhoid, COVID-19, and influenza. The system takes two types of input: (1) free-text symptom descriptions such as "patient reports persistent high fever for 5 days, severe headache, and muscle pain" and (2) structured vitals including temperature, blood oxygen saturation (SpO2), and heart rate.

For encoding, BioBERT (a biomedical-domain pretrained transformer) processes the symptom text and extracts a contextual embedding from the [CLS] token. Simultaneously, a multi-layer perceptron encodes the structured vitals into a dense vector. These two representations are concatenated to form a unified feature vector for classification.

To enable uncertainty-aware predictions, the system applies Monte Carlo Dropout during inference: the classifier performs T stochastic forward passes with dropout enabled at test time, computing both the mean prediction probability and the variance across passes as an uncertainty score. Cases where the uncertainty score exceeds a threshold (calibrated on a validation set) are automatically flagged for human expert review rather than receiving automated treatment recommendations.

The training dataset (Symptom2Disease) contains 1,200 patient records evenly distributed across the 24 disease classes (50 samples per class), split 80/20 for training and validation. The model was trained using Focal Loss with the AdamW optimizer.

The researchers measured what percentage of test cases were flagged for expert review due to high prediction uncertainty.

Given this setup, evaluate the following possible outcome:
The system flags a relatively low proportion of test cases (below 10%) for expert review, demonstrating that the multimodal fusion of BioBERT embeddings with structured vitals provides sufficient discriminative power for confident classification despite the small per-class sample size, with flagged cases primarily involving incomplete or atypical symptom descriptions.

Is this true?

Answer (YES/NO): NO